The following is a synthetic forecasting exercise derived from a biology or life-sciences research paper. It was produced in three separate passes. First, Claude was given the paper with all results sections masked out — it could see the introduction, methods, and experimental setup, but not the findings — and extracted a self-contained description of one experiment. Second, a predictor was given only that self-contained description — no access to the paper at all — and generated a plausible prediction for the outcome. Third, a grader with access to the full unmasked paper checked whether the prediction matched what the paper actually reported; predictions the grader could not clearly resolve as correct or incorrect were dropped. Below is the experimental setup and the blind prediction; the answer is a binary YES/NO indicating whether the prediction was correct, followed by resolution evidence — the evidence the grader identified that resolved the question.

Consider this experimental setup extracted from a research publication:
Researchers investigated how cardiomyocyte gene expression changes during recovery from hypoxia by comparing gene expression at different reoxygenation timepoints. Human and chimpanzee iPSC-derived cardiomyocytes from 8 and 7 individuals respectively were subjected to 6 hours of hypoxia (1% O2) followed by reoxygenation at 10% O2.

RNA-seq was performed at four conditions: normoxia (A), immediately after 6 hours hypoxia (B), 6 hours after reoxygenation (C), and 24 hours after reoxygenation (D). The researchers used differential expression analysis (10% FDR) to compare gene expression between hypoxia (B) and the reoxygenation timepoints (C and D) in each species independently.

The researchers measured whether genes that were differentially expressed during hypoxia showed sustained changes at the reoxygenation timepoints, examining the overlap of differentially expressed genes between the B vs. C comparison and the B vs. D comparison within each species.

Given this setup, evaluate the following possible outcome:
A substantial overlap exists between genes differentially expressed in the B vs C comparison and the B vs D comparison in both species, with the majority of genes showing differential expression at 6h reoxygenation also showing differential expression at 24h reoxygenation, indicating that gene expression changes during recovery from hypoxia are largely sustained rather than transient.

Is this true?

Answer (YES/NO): NO